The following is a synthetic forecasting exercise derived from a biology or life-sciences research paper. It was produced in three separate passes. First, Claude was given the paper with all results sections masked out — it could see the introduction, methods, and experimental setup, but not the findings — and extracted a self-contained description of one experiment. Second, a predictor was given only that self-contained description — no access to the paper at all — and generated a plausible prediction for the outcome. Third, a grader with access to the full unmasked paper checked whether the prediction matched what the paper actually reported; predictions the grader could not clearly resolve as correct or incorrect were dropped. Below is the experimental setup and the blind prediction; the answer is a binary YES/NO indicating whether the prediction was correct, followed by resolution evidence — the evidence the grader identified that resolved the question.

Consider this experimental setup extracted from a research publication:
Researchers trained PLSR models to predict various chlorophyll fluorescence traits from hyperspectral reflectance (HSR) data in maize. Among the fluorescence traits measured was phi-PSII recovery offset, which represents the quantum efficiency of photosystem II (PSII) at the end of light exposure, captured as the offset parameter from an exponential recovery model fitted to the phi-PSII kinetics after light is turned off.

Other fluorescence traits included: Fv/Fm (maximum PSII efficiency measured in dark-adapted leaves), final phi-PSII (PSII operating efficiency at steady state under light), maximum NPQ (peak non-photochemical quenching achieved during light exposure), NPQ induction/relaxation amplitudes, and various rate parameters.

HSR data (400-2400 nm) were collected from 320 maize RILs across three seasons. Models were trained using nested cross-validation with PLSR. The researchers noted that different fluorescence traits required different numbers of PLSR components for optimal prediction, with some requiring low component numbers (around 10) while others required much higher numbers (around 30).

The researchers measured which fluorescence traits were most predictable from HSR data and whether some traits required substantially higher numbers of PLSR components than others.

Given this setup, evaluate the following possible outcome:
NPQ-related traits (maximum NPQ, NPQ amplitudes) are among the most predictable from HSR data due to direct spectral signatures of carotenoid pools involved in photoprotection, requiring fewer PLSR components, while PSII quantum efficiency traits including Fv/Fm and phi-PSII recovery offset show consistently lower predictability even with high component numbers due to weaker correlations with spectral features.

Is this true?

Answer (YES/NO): NO